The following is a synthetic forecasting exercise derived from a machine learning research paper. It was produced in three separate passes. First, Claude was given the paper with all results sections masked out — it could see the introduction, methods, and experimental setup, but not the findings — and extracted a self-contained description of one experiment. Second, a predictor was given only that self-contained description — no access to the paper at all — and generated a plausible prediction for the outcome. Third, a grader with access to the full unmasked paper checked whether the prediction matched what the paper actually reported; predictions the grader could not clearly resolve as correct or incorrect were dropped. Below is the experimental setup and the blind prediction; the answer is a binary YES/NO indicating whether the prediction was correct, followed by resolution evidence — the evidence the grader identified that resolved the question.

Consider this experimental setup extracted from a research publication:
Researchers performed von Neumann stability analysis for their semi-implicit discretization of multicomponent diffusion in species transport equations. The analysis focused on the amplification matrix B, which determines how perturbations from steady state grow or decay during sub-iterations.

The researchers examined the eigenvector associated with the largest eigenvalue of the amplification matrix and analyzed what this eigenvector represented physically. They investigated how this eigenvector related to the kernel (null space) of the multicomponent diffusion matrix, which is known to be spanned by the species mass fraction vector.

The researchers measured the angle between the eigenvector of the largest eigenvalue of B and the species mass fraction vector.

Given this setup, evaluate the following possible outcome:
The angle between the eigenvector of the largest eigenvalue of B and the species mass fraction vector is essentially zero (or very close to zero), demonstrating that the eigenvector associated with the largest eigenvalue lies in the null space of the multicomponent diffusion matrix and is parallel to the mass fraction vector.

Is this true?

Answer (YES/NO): YES